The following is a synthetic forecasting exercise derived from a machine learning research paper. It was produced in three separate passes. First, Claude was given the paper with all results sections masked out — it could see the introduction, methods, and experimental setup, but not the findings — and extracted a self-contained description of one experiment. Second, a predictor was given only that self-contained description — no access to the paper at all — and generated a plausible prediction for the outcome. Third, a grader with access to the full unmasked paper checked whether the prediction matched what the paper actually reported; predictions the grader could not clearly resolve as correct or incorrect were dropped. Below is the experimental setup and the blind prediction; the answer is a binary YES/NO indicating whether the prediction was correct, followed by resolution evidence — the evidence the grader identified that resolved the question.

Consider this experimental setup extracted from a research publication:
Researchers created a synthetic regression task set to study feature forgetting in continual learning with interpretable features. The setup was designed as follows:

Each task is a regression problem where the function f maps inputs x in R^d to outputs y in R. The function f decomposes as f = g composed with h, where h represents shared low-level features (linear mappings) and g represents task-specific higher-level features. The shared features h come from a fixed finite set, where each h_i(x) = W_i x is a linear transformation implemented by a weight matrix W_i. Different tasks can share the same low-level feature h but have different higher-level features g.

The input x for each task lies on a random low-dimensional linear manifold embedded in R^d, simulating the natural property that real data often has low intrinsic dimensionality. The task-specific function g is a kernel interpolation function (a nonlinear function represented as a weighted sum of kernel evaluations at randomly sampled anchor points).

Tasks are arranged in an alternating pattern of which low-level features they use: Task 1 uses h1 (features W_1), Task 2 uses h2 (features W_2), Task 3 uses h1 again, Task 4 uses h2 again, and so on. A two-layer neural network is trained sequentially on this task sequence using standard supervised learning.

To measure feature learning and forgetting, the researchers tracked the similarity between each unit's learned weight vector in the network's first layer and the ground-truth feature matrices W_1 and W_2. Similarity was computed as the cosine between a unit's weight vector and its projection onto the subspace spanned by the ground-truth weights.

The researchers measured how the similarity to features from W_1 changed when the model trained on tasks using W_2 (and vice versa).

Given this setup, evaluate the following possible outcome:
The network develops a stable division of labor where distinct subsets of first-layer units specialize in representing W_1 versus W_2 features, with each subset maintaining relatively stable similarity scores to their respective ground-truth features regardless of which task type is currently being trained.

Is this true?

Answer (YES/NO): NO